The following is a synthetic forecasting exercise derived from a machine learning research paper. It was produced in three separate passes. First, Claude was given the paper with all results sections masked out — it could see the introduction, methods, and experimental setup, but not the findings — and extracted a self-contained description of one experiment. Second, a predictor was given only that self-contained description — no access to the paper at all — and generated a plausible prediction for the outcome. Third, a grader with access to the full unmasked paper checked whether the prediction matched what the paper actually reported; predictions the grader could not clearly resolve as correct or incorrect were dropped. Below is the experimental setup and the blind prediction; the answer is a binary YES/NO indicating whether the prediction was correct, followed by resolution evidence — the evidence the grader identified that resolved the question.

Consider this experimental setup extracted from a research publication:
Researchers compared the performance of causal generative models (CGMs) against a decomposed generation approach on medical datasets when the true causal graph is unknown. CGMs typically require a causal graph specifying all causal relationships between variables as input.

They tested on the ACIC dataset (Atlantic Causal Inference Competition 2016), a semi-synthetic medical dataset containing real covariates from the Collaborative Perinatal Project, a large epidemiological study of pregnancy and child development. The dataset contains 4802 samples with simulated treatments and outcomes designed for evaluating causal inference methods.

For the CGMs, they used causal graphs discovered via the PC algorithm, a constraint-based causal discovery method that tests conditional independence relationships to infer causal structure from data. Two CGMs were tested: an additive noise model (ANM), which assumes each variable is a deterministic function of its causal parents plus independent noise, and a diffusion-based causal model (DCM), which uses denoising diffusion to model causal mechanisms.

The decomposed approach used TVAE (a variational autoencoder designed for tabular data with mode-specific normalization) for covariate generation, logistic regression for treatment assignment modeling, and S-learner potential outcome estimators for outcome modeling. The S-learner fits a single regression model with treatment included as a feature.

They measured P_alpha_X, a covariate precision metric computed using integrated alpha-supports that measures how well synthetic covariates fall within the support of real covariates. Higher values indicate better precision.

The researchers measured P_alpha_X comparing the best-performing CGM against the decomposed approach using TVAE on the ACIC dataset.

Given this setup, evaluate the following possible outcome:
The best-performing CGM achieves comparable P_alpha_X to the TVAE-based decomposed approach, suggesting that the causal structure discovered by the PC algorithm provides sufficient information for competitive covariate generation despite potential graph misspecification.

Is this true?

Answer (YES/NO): NO